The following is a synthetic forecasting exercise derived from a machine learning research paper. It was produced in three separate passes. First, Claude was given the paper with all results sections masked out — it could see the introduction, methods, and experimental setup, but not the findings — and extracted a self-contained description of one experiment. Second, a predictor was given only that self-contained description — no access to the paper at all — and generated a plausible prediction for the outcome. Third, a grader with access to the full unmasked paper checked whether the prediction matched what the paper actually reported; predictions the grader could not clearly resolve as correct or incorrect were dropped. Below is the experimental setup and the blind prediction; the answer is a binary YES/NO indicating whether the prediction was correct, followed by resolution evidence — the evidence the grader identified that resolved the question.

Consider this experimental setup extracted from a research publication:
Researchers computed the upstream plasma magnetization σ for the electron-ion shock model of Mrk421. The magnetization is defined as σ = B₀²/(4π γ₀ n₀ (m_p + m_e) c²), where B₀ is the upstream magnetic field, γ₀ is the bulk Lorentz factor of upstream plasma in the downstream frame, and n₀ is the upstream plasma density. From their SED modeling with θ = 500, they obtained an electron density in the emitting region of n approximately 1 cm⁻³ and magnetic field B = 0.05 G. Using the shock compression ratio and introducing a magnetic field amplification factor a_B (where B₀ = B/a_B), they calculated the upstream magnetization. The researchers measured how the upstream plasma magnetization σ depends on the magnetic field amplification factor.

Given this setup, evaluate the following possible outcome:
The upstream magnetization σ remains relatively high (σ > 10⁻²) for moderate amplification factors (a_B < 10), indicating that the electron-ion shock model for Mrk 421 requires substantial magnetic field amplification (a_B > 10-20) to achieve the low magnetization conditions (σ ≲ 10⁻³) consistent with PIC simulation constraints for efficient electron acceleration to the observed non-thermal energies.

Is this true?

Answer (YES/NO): NO